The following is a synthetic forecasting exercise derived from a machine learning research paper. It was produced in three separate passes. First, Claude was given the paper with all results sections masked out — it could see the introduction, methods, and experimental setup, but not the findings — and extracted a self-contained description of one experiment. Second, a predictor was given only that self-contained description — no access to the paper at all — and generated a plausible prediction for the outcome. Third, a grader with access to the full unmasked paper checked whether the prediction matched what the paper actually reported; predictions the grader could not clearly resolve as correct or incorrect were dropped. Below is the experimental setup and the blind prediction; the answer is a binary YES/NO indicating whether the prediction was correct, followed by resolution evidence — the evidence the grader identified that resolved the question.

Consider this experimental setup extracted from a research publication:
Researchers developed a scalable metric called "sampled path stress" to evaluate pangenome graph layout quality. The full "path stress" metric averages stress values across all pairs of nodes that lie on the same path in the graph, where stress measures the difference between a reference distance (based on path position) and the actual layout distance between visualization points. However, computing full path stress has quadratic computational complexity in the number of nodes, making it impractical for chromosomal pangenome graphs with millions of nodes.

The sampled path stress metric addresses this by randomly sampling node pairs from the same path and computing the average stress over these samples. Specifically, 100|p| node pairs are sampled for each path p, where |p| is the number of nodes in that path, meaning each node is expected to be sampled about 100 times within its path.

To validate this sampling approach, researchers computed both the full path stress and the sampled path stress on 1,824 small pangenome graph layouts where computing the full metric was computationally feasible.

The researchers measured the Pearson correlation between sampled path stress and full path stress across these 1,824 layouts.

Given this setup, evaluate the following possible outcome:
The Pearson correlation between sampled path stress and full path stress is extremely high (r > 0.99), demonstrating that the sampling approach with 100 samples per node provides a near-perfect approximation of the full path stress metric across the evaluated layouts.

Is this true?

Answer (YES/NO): YES